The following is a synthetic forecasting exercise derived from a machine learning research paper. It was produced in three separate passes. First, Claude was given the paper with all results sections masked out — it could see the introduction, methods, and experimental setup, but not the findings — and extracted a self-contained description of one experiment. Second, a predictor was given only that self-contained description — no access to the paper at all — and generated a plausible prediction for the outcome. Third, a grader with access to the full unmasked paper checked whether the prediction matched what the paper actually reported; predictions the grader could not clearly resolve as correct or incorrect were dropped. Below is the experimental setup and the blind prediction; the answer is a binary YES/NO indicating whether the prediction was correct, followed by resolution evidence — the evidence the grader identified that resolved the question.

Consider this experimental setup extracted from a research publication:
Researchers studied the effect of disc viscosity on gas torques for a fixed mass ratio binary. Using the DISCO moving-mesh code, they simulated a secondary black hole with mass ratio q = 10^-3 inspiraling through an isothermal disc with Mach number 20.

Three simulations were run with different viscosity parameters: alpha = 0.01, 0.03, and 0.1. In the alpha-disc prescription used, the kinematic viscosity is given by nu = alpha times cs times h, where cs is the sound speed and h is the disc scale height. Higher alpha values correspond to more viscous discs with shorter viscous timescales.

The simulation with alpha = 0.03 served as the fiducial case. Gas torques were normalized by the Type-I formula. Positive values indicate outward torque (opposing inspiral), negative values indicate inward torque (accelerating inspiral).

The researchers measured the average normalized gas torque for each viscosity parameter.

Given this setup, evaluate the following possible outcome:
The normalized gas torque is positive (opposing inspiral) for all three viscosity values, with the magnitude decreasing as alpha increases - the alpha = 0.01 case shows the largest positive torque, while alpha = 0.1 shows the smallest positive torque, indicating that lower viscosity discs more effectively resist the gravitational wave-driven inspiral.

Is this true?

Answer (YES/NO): NO